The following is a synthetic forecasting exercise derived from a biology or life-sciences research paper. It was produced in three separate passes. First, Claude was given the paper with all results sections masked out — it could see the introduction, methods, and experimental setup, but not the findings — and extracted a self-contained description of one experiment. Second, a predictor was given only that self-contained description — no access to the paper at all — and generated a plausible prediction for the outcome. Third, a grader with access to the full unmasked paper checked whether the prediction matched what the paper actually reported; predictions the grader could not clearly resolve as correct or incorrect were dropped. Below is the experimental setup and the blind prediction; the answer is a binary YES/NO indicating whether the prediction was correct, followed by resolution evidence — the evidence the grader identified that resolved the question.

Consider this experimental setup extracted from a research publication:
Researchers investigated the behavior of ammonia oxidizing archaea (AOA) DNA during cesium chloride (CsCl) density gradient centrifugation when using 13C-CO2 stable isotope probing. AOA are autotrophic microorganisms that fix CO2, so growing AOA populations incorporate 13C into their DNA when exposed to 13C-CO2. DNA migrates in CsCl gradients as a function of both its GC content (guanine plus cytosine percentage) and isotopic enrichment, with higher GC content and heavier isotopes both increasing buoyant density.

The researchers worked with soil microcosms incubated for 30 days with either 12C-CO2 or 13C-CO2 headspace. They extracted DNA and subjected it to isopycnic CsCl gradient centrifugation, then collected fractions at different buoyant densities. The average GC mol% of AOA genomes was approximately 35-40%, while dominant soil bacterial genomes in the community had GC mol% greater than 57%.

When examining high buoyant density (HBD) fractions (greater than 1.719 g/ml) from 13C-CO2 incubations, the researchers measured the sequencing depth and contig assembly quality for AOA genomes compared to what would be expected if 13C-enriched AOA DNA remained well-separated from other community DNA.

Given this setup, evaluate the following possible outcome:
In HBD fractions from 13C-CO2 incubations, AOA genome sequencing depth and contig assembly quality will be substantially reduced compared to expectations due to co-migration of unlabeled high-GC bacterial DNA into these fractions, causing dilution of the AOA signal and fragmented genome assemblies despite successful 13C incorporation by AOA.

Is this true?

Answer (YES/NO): YES